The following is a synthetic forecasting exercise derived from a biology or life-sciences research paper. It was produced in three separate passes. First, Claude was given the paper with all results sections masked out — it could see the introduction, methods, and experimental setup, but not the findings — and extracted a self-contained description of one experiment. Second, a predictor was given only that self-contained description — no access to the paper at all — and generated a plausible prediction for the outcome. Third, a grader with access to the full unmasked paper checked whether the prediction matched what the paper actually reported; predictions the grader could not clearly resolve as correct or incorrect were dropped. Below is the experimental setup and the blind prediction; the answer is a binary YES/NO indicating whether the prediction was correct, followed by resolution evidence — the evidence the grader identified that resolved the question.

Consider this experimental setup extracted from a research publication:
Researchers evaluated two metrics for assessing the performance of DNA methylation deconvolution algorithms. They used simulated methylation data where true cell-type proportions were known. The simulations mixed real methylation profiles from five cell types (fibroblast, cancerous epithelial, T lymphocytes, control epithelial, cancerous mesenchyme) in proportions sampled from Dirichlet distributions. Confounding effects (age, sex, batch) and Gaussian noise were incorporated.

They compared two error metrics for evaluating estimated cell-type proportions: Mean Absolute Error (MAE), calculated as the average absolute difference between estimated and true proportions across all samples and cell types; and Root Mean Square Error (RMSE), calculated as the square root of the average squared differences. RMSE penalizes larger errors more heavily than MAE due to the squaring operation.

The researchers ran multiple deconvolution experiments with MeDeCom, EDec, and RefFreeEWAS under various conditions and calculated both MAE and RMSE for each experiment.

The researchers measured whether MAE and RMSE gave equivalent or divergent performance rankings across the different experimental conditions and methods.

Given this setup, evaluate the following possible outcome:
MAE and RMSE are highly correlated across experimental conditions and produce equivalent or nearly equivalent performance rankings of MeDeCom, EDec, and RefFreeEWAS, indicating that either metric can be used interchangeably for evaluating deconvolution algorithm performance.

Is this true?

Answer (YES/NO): YES